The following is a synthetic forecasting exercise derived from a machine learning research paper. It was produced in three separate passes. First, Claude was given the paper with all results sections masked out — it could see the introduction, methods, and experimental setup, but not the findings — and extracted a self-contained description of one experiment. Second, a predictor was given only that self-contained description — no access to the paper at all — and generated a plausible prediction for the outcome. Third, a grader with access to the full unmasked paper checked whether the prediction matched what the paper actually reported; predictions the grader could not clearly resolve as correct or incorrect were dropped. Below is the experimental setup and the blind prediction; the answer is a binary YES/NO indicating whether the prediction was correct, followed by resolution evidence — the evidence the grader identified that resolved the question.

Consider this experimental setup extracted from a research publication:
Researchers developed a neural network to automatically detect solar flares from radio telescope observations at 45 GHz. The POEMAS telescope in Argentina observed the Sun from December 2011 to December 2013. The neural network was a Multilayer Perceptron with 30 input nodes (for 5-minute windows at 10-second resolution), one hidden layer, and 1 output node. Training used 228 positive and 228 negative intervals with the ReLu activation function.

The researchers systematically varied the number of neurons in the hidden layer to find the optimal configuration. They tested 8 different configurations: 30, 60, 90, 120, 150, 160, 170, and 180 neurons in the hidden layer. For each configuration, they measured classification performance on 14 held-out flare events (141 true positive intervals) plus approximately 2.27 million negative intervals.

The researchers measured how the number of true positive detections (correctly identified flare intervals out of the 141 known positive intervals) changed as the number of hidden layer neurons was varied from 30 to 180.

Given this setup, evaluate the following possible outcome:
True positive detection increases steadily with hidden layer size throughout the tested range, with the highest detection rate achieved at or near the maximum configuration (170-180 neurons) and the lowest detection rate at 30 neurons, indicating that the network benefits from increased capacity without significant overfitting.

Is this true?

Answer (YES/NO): NO